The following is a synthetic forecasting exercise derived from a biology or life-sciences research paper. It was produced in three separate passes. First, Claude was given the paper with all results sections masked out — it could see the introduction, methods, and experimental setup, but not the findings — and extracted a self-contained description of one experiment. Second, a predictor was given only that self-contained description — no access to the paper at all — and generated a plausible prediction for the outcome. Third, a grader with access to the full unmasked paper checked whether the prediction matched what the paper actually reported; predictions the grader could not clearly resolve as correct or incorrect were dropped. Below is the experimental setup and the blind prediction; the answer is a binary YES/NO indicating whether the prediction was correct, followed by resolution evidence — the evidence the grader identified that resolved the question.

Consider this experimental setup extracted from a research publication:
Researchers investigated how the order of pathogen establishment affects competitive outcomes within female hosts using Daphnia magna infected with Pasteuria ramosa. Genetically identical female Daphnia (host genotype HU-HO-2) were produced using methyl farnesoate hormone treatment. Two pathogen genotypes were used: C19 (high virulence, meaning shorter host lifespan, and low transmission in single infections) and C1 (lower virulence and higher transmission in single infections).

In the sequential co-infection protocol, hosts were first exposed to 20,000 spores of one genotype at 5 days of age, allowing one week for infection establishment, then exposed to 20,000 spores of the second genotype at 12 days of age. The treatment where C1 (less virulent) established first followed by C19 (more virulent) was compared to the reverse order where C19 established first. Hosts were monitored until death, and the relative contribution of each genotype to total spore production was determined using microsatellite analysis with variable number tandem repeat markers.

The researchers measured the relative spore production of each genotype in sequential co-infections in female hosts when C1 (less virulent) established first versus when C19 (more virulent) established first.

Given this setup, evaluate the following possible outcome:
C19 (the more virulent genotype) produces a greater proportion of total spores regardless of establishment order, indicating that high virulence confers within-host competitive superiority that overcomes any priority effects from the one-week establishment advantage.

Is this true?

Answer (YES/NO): NO